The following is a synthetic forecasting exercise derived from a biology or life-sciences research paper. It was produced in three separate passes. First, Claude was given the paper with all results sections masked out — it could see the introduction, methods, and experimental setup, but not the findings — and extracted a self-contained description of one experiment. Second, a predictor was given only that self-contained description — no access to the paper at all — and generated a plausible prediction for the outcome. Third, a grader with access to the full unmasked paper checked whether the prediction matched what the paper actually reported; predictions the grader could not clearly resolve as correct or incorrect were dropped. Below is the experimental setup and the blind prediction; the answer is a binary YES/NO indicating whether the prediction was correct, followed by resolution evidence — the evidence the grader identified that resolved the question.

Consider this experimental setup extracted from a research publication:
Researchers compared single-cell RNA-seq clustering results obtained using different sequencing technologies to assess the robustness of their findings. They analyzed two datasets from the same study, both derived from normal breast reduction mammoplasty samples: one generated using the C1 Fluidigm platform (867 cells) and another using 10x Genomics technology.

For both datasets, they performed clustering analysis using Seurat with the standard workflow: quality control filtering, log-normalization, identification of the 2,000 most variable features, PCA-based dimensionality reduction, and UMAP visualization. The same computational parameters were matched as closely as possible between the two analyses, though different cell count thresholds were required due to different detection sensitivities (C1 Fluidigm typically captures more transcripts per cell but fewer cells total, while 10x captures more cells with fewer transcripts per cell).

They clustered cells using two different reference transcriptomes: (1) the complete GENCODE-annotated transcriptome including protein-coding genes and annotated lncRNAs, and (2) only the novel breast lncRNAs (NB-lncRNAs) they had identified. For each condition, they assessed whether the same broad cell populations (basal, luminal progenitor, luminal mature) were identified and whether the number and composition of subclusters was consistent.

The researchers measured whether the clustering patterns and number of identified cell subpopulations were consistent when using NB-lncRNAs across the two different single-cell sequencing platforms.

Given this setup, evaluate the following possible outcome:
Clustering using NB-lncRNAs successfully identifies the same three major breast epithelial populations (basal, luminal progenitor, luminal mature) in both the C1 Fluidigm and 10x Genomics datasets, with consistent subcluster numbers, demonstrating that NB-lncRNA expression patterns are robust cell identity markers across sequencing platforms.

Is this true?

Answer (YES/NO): NO